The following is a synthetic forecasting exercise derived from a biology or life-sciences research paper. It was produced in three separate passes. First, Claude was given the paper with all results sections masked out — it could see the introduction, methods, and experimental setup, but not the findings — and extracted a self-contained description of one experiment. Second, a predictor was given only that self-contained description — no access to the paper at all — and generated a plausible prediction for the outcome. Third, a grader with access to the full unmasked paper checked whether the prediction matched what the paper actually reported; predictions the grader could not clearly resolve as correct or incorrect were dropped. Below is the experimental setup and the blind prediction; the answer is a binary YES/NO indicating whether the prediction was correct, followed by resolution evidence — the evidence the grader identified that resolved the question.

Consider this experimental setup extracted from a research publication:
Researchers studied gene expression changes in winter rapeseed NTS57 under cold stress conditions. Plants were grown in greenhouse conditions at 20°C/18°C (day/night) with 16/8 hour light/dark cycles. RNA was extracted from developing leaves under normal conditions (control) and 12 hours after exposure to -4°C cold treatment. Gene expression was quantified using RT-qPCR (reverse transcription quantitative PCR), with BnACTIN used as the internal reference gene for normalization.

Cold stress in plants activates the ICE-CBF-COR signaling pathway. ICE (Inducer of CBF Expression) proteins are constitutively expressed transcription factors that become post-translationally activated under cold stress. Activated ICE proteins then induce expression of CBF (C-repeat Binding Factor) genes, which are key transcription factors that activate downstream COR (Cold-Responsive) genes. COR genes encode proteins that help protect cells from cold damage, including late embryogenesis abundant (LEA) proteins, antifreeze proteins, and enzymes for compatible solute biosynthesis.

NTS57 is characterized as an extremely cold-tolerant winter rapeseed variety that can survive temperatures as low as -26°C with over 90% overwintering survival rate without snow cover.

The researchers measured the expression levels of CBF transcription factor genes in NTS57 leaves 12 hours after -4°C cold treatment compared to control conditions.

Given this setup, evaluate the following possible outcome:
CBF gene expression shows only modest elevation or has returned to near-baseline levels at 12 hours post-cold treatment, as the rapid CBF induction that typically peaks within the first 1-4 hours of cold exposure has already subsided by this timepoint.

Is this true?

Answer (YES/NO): NO